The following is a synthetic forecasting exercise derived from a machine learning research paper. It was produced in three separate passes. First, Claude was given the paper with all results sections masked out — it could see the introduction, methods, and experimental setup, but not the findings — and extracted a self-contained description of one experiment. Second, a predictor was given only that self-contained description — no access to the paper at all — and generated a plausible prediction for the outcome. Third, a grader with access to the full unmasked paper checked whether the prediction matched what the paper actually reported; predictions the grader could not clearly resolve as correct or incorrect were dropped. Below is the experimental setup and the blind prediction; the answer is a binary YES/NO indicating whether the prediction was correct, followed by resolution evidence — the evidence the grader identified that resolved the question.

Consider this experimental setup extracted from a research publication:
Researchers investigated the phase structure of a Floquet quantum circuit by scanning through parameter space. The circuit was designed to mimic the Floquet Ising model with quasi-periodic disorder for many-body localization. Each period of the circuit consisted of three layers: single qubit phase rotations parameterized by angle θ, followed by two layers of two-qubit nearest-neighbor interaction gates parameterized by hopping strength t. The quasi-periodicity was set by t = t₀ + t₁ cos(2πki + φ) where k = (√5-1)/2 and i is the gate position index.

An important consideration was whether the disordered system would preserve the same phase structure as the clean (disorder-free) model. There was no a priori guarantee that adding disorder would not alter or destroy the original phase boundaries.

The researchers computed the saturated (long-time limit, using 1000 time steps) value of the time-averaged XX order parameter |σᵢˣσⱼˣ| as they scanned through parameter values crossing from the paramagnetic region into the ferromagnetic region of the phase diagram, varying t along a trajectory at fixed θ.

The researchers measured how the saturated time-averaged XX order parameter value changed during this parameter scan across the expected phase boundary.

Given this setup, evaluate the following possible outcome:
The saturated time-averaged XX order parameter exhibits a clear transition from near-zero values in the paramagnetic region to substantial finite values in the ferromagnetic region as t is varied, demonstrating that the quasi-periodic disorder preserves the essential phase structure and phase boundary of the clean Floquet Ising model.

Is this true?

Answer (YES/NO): YES